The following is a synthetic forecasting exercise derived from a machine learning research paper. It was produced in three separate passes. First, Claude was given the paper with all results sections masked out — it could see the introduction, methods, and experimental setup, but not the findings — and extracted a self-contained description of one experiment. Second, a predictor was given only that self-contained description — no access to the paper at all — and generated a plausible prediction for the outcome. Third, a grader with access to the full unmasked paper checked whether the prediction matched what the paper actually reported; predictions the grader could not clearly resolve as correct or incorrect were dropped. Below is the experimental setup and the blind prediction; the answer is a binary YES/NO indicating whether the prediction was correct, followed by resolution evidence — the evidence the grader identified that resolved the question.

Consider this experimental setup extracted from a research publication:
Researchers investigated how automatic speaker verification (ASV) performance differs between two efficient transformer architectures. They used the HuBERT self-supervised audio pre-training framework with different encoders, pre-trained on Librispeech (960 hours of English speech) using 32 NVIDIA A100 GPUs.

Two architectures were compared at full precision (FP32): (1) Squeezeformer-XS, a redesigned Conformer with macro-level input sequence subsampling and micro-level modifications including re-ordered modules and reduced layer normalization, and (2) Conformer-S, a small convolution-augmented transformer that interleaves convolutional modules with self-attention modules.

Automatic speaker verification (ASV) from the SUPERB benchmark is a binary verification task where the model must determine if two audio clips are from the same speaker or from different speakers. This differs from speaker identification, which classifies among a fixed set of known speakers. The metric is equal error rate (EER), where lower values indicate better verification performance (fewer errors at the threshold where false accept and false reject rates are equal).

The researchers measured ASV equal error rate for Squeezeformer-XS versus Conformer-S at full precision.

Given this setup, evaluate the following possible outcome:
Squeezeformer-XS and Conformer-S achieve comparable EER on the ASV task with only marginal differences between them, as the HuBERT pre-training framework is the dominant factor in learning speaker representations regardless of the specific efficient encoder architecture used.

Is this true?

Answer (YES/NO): NO